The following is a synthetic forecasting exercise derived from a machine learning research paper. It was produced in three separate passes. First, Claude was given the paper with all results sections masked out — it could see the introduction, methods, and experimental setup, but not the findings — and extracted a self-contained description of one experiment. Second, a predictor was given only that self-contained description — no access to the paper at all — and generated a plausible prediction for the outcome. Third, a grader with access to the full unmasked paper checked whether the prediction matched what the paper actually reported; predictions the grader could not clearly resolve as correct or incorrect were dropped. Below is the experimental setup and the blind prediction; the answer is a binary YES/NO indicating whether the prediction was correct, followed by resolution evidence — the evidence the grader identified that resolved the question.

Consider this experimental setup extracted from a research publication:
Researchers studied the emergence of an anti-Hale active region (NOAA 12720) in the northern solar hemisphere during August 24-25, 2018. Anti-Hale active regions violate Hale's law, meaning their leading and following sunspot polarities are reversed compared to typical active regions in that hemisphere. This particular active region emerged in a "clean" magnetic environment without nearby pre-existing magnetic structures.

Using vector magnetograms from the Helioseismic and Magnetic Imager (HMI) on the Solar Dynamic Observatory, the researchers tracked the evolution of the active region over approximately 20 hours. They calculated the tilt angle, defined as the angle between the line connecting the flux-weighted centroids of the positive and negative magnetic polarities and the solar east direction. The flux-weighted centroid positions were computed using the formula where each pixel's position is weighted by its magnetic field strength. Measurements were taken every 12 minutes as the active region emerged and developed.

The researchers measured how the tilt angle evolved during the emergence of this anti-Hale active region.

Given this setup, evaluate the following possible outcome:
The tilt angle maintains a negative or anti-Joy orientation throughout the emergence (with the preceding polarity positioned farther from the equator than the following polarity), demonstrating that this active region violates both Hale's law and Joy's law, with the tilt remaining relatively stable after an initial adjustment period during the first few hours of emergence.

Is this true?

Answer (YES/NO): NO